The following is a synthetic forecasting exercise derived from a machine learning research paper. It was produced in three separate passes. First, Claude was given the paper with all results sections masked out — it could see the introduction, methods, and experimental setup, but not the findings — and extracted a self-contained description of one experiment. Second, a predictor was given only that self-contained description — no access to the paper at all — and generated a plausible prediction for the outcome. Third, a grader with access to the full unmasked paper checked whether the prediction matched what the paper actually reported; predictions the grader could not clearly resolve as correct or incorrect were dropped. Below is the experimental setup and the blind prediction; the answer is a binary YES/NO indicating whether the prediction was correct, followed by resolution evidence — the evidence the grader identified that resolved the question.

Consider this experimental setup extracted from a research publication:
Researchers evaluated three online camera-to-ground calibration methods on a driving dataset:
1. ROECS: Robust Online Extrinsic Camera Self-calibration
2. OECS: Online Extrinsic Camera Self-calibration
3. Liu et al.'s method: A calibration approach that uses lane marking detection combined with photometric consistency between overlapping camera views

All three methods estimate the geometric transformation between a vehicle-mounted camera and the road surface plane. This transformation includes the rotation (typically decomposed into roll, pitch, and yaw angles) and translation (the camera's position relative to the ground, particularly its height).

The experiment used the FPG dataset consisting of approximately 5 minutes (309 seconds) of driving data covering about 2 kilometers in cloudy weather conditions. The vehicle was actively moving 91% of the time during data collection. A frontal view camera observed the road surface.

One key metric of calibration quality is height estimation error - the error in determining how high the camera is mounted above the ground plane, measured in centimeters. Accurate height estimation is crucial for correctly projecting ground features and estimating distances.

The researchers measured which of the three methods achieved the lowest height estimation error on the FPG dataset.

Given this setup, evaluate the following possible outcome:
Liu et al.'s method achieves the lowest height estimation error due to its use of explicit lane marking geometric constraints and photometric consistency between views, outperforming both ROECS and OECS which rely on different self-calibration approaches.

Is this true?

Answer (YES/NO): YES